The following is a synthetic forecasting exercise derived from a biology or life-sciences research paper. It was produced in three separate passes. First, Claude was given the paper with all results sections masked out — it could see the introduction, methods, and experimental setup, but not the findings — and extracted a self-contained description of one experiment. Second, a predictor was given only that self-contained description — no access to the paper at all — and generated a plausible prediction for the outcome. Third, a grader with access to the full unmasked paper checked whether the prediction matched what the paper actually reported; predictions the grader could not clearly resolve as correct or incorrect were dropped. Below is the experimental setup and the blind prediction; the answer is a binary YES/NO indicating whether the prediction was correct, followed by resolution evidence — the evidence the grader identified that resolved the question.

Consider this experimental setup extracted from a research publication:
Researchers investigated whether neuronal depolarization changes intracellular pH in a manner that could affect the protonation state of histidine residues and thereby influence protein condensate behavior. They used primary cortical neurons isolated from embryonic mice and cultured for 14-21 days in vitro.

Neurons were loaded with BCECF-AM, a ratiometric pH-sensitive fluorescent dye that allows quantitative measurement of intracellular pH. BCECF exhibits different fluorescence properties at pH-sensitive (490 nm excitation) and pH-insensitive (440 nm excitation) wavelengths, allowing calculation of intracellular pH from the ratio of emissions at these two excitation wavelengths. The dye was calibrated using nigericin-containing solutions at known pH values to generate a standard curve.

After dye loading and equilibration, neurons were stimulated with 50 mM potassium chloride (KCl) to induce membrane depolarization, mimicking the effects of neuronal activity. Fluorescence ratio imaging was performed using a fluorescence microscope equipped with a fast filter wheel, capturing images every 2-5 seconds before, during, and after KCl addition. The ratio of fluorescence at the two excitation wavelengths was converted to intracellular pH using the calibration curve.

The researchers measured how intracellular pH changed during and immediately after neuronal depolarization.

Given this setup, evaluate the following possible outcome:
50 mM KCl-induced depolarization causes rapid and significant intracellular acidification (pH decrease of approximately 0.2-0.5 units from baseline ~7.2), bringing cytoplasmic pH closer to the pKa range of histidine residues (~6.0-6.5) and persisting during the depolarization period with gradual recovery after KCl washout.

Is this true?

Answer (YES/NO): NO